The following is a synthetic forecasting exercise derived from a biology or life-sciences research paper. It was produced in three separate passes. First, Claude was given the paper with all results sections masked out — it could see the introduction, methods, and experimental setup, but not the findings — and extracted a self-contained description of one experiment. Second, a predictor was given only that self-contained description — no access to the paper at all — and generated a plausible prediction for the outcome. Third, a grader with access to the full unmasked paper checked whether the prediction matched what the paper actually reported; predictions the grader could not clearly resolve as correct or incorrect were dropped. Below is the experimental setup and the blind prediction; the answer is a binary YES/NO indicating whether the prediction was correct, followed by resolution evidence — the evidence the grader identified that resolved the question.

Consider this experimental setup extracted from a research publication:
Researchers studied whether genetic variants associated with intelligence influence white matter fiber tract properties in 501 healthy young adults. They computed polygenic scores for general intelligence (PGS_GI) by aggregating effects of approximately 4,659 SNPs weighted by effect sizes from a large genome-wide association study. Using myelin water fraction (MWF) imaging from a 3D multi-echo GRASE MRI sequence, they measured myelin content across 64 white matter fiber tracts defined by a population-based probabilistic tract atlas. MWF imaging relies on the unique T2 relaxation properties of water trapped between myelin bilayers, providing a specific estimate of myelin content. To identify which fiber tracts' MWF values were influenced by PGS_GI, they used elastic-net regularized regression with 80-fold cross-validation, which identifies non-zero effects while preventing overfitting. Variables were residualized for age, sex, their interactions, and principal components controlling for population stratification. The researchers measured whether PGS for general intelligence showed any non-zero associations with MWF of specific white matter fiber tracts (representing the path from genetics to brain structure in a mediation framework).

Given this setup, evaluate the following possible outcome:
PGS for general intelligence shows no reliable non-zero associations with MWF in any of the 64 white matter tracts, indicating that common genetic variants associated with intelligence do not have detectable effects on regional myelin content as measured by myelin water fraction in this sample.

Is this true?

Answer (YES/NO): NO